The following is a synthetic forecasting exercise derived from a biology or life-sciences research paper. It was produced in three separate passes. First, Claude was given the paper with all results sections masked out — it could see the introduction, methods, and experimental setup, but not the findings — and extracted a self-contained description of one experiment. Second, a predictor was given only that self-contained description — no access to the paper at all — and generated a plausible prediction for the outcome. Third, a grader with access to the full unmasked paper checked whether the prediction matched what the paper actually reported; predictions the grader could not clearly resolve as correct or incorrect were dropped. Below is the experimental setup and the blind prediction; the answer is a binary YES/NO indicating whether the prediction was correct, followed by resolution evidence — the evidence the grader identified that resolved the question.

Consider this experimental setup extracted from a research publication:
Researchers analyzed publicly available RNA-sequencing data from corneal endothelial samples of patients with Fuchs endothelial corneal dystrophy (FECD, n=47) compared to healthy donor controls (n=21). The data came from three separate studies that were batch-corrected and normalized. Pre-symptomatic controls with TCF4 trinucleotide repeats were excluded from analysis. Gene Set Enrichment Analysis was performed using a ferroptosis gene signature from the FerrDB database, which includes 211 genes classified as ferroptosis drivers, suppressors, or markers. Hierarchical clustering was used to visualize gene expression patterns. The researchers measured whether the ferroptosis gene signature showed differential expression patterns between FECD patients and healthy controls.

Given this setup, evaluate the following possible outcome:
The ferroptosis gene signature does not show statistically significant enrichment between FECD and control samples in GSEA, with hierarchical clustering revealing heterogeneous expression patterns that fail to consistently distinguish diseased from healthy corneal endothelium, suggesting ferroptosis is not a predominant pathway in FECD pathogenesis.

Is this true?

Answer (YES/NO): NO